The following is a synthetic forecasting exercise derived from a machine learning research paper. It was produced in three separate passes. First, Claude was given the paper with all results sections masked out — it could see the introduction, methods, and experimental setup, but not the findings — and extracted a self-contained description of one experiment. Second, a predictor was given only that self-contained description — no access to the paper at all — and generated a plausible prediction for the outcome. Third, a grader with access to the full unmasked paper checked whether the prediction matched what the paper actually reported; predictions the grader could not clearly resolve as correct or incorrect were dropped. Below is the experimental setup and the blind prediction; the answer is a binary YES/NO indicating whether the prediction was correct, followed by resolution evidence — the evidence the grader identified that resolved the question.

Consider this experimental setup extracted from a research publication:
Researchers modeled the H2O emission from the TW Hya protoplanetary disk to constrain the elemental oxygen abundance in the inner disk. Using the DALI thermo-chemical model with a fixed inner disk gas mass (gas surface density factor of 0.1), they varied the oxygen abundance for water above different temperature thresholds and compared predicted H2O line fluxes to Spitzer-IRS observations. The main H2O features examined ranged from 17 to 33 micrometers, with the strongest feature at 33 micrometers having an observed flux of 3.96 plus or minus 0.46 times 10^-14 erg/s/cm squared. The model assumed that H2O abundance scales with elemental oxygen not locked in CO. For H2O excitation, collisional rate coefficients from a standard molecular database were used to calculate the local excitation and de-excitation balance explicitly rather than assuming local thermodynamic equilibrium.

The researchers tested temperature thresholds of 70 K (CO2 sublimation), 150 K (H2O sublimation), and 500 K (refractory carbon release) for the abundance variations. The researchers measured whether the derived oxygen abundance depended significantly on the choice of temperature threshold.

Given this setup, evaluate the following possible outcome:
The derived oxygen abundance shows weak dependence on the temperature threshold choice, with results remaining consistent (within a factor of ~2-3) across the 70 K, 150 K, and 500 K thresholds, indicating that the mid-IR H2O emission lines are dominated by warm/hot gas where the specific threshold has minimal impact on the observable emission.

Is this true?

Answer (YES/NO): YES